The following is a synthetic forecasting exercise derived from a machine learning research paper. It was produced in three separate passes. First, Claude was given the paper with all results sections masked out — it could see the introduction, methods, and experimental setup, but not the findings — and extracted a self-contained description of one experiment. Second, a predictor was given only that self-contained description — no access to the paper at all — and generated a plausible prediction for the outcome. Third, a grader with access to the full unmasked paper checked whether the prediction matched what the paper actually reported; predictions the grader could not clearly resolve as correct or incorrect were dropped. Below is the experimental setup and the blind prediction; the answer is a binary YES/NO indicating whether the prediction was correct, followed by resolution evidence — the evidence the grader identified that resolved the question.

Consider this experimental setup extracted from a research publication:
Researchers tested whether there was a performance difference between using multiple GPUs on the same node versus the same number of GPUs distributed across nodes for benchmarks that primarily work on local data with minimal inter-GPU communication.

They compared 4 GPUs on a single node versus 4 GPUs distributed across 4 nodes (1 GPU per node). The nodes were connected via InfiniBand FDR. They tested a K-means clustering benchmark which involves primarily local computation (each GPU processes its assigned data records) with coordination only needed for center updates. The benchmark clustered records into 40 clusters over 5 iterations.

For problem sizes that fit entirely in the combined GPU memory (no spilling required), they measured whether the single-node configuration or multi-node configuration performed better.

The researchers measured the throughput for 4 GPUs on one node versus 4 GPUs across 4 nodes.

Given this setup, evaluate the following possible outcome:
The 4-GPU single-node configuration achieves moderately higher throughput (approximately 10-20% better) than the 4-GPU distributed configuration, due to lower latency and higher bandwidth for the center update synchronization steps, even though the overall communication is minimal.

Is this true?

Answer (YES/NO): NO